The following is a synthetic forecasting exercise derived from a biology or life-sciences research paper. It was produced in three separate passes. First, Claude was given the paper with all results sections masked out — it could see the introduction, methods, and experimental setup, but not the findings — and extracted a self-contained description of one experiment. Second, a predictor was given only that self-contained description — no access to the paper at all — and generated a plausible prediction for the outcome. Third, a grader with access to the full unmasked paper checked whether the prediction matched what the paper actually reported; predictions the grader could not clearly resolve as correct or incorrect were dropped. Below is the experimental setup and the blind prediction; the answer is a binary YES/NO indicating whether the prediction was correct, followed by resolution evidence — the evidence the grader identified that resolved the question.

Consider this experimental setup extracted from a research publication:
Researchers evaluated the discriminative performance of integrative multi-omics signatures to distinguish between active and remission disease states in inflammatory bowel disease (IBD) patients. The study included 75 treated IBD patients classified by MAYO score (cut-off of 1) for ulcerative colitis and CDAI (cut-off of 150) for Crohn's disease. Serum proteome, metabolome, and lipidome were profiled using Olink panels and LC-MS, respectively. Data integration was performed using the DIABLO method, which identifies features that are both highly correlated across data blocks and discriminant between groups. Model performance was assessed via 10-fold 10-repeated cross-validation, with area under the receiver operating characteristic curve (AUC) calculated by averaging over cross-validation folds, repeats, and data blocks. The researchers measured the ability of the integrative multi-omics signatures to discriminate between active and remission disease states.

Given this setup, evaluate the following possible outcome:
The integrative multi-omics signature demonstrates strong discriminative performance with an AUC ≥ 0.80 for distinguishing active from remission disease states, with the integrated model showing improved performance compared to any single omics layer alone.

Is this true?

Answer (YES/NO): NO